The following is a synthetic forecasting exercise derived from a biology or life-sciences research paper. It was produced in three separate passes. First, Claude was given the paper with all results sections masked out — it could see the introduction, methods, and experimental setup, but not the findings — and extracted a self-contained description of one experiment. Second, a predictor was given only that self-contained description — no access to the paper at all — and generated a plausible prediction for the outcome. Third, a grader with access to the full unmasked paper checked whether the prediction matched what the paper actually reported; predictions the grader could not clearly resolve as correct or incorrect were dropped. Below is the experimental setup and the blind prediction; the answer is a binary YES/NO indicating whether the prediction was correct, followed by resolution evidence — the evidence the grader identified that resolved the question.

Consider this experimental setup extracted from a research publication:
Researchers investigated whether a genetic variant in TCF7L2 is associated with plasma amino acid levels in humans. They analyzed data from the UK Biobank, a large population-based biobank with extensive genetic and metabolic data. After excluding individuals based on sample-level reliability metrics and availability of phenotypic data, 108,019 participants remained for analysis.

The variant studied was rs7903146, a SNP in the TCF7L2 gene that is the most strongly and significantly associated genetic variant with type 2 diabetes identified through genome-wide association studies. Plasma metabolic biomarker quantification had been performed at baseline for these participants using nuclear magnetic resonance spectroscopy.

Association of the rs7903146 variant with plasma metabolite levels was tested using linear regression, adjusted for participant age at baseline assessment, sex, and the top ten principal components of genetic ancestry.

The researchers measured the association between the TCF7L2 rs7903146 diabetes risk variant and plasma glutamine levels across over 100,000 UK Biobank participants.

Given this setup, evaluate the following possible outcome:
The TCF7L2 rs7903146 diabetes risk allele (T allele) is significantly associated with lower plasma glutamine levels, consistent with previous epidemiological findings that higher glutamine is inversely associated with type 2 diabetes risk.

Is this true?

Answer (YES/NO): YES